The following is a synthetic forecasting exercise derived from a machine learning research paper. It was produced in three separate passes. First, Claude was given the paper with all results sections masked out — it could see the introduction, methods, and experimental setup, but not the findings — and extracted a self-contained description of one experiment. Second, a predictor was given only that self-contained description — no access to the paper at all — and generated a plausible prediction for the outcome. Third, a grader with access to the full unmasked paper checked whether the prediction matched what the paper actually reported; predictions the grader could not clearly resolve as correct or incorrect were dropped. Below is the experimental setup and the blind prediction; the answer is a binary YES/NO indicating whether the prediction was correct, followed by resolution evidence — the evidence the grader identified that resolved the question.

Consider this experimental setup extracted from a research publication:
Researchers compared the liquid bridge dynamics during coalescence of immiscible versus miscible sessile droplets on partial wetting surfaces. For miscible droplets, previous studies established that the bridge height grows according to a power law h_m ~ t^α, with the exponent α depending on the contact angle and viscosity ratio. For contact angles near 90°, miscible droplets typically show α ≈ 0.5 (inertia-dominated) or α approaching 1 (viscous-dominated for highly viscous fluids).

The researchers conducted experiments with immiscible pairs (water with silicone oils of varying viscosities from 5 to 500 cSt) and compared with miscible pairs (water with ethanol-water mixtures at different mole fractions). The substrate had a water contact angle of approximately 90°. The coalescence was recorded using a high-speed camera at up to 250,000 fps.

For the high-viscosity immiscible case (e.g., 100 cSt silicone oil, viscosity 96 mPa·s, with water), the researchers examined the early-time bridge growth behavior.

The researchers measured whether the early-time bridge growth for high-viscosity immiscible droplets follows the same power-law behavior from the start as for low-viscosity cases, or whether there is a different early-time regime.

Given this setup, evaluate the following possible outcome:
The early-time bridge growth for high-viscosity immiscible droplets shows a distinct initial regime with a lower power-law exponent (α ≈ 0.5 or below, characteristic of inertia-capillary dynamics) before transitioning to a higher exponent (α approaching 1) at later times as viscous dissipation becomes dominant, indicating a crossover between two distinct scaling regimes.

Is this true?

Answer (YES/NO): NO